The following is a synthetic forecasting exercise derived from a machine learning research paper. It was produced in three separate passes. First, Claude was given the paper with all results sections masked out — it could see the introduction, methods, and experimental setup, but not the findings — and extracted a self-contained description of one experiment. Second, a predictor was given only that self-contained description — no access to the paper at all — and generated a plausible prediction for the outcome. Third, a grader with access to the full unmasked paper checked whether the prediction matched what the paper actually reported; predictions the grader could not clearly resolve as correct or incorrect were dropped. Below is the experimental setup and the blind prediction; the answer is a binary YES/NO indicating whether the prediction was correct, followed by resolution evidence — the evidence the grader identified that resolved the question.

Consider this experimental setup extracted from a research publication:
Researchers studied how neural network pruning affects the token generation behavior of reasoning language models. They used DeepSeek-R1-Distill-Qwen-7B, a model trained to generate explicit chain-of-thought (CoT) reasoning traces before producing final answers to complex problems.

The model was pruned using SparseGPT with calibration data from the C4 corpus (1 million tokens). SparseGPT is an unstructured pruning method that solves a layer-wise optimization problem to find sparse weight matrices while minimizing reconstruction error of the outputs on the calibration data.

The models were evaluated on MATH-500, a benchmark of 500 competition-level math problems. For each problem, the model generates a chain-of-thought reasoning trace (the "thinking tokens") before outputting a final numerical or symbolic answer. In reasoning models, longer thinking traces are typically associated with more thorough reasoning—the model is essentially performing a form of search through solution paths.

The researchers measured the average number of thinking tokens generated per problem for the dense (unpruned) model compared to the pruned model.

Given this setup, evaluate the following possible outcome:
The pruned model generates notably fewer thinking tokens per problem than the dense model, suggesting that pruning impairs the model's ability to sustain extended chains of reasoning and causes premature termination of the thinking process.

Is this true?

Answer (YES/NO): NO